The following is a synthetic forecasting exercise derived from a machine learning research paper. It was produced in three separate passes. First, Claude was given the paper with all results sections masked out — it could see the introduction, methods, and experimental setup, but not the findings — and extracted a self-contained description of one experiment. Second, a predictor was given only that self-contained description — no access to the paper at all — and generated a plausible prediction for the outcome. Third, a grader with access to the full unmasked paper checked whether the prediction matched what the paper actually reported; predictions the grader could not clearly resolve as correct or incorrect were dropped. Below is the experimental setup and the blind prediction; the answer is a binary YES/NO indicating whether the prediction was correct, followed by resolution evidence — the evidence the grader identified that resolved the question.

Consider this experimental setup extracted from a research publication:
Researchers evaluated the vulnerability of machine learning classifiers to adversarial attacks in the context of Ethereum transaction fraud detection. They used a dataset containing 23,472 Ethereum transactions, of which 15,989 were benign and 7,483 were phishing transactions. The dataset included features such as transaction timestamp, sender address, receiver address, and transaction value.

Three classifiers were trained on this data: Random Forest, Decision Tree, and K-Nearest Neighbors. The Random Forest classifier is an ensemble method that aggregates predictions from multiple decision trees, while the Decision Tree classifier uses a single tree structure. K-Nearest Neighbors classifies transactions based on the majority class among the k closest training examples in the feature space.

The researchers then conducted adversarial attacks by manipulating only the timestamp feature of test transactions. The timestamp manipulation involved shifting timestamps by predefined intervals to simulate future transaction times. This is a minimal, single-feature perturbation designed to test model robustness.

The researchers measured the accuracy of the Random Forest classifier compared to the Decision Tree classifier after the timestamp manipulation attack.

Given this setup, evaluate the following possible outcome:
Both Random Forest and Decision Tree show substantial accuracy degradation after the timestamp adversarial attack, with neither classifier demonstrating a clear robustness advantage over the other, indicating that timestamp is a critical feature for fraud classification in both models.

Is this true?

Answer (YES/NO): NO